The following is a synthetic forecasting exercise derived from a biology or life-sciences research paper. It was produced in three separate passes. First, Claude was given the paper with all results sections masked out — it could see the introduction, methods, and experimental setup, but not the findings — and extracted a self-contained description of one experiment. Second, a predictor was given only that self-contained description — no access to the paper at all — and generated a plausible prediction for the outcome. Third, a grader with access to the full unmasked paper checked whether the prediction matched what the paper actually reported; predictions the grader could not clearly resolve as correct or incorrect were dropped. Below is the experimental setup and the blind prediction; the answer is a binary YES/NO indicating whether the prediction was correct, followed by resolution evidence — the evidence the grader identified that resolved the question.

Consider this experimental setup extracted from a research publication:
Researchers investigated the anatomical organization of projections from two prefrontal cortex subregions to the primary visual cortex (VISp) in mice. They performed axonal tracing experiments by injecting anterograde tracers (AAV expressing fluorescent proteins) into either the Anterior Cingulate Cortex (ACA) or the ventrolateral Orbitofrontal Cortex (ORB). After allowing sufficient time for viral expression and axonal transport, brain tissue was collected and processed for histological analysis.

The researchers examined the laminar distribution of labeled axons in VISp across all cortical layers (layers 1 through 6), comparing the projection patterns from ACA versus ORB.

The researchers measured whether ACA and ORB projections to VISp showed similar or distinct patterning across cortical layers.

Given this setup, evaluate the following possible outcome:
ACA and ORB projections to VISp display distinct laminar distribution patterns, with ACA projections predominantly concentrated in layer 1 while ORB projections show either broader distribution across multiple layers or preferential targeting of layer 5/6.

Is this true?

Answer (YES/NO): NO